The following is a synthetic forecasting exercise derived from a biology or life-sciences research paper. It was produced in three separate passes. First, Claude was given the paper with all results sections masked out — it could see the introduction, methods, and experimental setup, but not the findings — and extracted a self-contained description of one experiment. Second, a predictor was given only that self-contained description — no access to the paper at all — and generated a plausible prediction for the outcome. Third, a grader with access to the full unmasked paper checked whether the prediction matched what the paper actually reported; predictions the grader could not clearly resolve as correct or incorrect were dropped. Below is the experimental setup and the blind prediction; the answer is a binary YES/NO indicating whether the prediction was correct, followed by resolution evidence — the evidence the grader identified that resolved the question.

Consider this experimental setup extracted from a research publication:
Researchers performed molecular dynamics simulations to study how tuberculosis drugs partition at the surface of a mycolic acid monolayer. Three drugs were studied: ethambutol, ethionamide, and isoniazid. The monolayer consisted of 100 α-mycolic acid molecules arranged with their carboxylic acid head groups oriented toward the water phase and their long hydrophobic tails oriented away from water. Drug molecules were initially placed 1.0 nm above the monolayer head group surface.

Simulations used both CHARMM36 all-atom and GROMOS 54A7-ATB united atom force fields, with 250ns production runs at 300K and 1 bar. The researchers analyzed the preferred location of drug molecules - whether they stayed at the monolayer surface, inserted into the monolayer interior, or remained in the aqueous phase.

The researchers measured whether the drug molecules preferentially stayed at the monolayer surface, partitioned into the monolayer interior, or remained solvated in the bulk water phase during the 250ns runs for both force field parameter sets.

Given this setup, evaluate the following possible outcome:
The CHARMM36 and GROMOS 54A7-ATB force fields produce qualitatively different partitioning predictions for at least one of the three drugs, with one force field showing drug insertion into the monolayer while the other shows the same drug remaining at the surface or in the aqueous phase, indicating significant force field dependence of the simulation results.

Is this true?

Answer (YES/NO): NO